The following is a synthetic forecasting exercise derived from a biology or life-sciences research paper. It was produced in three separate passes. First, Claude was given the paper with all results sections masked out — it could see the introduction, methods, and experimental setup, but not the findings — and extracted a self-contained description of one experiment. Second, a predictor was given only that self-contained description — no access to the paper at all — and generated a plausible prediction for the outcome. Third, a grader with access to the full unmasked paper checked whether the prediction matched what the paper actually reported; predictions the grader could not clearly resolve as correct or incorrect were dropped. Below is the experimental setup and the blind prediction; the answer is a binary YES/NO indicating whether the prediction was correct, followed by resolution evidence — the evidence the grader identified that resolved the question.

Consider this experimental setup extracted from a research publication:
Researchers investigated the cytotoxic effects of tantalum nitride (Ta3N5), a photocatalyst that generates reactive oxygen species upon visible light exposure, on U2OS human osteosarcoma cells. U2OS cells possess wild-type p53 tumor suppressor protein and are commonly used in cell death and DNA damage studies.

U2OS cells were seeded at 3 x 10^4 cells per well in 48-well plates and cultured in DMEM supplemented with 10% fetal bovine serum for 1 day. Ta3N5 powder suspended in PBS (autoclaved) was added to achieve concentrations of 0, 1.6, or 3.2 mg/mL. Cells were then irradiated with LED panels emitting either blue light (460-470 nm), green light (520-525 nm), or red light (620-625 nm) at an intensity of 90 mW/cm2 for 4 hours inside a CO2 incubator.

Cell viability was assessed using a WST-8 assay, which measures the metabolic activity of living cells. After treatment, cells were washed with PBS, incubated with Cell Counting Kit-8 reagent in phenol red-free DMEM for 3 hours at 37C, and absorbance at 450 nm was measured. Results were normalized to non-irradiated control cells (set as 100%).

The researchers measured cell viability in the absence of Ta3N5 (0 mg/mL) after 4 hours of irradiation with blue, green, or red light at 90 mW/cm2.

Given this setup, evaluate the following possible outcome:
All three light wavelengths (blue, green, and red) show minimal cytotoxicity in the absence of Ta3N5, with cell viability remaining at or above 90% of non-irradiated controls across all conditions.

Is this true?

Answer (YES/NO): NO